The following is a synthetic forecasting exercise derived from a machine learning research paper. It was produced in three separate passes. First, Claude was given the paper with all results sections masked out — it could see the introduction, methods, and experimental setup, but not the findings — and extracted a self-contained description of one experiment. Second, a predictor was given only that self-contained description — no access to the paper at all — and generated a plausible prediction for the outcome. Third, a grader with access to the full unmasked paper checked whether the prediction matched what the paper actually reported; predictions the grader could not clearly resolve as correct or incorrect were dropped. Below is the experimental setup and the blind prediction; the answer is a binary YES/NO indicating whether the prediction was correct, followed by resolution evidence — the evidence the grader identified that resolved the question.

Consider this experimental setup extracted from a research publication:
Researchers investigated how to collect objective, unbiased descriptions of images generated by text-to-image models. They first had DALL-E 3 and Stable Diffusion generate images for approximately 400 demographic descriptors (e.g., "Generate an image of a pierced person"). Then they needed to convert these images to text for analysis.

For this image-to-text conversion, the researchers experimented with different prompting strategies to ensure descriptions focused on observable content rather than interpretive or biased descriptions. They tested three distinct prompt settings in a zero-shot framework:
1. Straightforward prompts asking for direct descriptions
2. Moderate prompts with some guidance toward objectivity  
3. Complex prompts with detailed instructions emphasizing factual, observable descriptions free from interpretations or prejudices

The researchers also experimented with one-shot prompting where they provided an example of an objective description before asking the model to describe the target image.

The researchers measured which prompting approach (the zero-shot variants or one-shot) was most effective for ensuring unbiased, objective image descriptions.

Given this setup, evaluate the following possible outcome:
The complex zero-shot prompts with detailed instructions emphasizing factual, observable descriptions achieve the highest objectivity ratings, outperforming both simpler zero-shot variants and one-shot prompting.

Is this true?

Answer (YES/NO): NO